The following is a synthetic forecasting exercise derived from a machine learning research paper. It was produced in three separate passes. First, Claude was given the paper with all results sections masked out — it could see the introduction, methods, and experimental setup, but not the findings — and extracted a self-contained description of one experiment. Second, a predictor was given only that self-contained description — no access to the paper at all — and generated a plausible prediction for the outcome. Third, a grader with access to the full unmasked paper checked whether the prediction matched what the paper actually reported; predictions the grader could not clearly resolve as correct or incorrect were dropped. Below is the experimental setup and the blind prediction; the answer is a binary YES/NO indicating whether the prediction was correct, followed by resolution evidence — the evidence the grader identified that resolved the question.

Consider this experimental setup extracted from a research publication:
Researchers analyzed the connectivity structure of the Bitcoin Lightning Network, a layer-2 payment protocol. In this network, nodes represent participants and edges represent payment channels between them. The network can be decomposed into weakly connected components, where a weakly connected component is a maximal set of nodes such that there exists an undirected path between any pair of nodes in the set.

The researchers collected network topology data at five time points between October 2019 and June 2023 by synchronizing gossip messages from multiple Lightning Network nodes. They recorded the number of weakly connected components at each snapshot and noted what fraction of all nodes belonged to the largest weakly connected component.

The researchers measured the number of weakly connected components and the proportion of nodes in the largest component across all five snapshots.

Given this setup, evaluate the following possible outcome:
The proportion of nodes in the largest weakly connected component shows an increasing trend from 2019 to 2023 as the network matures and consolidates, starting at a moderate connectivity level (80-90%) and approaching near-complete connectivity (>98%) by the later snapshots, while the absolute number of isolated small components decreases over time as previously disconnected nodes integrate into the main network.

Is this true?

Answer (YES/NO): NO